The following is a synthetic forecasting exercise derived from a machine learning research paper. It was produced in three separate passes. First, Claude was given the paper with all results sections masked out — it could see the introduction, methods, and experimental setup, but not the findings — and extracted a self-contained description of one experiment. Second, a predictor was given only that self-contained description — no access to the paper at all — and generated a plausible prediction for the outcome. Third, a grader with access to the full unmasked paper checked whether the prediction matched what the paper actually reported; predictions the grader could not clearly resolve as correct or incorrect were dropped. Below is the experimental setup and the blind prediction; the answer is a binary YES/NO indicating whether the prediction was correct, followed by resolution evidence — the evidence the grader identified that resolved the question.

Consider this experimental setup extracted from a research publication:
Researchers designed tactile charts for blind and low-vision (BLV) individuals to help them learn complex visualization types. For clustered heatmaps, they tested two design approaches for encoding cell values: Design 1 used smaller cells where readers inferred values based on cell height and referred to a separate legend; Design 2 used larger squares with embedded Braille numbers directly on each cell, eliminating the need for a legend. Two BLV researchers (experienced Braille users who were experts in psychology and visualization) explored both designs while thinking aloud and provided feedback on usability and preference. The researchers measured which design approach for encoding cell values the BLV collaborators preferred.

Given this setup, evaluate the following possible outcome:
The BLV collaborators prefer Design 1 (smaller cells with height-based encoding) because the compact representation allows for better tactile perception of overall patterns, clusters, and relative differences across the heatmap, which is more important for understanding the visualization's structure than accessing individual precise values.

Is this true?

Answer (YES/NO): NO